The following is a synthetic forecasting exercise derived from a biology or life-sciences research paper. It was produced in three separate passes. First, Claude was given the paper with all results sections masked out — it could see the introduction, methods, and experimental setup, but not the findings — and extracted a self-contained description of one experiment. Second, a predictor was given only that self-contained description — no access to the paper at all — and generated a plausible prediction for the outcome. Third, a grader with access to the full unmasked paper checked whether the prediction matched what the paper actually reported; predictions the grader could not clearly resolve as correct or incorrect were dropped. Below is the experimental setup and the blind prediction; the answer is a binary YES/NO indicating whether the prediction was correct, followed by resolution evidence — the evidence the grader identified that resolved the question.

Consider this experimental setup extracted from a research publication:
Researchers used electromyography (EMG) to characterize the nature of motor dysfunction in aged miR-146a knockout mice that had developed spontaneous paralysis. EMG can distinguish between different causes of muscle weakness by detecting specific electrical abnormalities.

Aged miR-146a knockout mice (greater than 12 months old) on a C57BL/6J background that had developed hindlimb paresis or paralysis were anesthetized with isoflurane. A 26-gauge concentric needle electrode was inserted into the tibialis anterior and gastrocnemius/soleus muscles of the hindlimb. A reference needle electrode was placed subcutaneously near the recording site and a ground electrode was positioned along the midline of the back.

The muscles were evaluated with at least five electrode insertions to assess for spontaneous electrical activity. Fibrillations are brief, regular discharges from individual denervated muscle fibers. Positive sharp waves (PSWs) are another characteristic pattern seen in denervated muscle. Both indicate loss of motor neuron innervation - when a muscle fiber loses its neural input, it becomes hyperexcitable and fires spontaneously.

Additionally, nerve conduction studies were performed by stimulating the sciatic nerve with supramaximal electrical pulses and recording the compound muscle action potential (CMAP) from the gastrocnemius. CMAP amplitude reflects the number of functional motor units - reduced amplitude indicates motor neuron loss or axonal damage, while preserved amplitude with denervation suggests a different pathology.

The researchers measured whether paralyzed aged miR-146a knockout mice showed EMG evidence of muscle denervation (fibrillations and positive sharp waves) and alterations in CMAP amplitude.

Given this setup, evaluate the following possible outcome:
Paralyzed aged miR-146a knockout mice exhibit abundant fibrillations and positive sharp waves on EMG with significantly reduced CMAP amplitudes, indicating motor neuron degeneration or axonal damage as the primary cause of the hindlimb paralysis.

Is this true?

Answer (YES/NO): NO